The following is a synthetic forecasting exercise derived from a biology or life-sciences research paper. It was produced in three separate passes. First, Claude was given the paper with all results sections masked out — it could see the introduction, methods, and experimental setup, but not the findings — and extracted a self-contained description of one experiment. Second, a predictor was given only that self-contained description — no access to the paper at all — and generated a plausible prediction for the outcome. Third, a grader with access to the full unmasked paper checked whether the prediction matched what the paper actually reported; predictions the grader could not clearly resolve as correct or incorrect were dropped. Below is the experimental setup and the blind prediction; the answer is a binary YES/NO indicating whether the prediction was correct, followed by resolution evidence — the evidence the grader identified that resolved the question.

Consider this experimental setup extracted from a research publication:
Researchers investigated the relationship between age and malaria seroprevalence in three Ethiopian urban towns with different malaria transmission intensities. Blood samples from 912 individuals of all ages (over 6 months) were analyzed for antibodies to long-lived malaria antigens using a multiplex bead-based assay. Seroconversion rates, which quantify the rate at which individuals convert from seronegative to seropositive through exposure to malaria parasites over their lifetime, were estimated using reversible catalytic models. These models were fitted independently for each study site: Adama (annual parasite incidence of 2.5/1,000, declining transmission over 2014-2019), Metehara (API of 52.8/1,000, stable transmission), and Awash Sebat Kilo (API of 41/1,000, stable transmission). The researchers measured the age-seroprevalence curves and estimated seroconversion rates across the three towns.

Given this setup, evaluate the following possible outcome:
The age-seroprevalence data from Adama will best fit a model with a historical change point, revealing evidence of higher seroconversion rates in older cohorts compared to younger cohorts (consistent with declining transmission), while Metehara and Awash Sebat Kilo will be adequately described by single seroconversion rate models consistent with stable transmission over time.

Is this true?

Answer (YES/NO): NO